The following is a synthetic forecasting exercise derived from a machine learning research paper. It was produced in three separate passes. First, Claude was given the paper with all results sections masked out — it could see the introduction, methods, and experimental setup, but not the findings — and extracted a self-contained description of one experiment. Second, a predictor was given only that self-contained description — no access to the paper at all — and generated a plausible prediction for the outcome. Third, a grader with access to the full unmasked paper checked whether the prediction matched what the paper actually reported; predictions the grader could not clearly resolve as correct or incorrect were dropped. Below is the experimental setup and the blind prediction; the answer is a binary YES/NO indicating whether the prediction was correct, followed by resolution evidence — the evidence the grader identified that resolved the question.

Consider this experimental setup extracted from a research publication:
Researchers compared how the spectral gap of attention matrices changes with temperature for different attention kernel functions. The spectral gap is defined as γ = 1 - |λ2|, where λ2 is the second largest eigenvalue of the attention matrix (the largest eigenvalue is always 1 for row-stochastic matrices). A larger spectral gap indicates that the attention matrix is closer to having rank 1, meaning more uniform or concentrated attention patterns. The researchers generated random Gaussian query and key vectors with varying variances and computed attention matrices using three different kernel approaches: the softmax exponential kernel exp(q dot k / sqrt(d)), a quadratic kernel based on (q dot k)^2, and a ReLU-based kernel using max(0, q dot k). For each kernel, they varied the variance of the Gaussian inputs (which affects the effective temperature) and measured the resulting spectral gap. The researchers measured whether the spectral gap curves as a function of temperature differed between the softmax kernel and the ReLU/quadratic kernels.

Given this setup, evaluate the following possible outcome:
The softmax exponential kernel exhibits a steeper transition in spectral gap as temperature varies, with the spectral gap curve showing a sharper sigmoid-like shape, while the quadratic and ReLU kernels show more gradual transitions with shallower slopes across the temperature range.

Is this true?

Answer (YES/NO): NO